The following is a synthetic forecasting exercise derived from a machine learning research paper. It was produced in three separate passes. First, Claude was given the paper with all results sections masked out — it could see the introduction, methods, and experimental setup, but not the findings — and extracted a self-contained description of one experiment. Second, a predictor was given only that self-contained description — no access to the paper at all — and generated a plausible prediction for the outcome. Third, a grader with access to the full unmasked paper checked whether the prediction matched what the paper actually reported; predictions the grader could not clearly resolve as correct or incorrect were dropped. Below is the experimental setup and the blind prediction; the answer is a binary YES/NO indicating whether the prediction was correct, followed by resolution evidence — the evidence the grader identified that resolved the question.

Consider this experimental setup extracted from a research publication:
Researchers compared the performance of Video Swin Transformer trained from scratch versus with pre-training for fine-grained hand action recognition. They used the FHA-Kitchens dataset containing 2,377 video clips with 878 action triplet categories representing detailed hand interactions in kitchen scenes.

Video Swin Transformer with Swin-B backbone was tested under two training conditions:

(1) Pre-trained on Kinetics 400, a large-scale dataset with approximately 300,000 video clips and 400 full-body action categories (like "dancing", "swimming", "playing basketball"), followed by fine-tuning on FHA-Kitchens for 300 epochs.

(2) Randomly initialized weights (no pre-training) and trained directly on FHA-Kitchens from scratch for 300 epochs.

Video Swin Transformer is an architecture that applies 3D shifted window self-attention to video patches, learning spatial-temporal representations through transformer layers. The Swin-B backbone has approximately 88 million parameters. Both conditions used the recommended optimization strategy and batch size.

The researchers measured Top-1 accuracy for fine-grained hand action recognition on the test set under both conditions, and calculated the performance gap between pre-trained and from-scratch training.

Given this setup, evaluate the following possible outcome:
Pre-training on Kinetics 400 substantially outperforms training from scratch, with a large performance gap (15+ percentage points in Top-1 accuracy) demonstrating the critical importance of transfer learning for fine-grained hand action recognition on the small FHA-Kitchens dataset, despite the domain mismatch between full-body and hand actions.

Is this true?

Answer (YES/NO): NO